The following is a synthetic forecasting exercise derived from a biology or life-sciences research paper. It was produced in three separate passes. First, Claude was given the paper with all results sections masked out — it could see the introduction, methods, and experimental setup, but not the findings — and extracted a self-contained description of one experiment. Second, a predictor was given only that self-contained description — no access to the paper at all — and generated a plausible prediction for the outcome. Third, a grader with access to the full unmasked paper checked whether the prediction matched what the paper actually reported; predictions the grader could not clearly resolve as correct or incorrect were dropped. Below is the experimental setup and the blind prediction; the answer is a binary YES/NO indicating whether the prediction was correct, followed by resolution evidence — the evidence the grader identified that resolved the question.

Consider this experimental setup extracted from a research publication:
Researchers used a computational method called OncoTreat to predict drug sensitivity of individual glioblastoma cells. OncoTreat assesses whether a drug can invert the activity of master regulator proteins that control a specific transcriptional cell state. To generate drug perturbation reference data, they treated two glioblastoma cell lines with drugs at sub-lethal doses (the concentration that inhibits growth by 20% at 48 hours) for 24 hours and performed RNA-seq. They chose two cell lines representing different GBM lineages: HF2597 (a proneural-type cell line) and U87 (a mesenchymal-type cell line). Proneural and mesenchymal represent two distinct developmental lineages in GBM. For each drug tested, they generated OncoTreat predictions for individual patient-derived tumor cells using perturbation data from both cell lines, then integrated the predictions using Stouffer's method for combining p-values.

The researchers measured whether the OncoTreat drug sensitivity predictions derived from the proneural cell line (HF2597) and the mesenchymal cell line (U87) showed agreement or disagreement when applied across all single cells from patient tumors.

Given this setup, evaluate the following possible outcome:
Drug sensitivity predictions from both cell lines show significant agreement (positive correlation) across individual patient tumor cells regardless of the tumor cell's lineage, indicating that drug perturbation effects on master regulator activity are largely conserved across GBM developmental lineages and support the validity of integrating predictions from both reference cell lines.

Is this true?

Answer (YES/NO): YES